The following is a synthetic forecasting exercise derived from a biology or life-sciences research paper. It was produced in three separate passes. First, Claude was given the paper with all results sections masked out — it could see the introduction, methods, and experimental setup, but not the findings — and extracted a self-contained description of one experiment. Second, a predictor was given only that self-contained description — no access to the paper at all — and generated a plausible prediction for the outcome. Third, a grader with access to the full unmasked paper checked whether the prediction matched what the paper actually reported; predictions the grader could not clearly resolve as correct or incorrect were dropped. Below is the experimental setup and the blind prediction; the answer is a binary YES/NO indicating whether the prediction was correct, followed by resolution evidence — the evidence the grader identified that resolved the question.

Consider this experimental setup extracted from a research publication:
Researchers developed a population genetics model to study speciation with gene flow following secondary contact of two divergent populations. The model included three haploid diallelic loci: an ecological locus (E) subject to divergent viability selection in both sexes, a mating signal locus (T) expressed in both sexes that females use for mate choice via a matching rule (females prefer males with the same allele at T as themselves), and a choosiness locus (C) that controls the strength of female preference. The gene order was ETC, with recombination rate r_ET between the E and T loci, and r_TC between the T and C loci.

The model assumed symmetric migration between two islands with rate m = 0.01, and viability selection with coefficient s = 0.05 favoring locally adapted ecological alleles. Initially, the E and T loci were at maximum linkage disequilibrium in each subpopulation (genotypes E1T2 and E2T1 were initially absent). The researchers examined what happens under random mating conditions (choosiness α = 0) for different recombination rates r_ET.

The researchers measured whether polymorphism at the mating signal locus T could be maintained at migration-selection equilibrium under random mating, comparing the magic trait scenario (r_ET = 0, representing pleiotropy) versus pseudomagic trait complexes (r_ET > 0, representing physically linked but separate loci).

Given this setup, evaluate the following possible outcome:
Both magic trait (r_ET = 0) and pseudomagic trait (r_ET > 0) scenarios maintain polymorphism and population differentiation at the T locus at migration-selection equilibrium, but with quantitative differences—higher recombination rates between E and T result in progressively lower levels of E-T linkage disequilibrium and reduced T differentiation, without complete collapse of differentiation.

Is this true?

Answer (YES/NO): NO